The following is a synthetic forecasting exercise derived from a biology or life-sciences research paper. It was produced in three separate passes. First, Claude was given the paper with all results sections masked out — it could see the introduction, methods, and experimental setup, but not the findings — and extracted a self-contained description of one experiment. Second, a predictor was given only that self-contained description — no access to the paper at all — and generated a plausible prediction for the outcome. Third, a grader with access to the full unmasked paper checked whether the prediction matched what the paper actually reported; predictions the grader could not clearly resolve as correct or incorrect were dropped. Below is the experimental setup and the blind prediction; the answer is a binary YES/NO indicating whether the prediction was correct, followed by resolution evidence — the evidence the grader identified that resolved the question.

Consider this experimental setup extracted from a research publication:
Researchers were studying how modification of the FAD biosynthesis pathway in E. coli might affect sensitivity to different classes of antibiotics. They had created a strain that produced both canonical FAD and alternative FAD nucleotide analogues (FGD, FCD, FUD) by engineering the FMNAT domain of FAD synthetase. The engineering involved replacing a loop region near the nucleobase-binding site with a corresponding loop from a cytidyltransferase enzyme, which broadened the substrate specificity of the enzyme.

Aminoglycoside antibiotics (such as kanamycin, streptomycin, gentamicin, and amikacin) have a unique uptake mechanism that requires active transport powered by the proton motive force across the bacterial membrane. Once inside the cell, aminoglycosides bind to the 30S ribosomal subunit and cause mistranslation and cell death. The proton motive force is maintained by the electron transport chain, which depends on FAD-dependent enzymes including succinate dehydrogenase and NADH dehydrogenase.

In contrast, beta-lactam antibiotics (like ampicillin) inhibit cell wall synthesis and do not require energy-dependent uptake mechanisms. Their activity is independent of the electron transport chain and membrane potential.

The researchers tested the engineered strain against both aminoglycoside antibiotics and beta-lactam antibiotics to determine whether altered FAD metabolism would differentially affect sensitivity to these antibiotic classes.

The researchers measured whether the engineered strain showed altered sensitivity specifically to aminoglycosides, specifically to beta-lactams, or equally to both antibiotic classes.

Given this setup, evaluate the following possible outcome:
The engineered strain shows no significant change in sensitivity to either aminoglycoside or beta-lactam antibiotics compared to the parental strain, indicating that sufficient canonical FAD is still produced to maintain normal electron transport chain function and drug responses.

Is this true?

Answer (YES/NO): NO